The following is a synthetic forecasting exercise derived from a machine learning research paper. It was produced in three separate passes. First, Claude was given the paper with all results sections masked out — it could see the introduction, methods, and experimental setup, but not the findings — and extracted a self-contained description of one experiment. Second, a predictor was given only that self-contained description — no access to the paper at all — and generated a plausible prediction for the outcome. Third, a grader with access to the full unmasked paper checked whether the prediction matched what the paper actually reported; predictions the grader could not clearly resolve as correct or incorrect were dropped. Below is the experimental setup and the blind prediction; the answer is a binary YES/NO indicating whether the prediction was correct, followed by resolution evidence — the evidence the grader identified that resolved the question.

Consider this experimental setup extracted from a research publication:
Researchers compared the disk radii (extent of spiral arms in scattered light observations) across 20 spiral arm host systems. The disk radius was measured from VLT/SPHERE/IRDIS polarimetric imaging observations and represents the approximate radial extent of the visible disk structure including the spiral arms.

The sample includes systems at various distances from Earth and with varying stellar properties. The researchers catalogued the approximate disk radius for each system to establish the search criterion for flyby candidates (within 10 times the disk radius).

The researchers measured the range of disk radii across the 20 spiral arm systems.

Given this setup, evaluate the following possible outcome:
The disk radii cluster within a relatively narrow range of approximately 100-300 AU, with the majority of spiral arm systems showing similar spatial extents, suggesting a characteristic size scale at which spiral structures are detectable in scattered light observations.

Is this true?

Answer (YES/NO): NO